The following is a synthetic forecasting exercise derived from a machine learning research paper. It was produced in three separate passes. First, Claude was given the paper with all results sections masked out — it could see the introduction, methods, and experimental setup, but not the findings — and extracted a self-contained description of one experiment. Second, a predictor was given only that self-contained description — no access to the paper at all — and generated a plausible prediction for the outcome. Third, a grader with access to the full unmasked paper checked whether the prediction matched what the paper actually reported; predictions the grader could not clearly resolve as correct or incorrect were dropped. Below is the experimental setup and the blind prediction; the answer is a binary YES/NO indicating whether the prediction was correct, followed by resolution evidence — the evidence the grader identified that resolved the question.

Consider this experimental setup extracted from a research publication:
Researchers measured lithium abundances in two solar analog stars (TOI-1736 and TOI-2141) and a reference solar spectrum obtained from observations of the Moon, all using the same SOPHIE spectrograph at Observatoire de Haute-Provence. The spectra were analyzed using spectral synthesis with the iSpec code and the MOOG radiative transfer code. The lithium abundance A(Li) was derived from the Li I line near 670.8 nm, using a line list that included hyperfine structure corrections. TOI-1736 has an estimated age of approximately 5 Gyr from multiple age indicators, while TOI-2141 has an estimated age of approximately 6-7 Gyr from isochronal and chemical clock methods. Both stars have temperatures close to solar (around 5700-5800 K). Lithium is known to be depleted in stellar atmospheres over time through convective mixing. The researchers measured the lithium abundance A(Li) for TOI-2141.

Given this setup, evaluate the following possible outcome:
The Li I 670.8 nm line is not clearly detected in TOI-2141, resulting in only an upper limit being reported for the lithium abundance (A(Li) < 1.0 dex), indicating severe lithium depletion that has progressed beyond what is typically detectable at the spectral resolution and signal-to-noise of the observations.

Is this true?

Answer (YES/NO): NO